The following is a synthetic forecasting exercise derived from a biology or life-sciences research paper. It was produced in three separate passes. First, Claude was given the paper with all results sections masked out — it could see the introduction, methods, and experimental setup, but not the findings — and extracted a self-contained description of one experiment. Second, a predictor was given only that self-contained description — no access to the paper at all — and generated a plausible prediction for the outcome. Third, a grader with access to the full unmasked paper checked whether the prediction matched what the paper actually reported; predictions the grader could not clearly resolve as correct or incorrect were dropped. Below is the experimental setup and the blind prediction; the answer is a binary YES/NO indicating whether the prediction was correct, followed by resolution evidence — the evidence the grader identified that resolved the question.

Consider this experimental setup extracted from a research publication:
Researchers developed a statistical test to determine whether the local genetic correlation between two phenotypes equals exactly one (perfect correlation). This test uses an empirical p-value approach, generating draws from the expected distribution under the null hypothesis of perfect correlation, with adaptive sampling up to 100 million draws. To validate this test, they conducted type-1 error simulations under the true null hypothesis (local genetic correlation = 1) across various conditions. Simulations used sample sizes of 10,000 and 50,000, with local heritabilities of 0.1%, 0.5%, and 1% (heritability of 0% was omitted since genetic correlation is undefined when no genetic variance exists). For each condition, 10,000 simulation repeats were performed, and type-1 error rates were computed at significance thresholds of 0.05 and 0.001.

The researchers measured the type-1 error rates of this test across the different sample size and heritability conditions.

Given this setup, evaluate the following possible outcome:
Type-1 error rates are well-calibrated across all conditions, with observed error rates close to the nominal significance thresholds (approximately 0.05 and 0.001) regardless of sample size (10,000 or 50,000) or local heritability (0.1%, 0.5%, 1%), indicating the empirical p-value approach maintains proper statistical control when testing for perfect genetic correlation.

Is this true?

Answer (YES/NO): NO